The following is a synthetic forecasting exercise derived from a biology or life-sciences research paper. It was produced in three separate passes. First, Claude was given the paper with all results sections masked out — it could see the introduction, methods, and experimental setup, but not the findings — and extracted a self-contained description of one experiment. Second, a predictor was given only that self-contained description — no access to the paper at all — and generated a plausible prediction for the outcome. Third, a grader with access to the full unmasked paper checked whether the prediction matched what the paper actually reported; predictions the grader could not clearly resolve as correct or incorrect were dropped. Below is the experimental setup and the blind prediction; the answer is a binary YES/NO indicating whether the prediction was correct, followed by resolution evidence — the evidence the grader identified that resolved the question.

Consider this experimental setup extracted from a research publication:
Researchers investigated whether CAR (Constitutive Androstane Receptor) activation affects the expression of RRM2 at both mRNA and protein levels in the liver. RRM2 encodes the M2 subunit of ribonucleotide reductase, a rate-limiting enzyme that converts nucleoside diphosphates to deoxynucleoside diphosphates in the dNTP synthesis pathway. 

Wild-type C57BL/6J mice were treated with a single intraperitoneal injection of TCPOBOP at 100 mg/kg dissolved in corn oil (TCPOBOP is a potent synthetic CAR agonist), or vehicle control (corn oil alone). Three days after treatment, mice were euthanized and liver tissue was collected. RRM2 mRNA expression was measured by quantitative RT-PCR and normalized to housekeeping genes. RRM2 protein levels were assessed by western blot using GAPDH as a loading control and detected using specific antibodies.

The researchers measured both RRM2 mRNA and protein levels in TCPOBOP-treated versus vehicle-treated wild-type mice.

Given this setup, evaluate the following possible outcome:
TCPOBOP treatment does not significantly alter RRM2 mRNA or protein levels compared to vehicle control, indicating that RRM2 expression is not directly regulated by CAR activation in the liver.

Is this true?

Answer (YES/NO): NO